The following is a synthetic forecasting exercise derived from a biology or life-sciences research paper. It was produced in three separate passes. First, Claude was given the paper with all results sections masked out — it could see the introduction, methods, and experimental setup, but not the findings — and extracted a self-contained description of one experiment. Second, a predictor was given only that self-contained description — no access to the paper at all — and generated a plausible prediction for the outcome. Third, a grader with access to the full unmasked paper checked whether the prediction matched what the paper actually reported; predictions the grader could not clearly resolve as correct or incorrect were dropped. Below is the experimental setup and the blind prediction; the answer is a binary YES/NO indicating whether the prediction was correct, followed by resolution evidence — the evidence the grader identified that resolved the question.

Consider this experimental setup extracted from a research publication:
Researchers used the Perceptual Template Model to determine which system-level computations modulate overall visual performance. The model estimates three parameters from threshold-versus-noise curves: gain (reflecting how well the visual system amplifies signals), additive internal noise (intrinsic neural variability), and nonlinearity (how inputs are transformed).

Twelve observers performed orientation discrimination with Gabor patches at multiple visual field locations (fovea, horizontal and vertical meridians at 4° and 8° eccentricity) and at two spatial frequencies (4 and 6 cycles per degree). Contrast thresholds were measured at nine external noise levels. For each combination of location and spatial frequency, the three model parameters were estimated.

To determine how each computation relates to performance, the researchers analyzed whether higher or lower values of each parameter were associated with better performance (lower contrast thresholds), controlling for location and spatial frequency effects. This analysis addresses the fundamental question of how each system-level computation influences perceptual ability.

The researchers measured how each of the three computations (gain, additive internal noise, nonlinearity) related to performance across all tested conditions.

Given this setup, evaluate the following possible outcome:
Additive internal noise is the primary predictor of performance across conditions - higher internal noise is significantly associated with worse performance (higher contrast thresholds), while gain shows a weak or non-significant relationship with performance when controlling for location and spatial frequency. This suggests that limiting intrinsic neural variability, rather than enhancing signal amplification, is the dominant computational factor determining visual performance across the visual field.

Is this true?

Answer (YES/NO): NO